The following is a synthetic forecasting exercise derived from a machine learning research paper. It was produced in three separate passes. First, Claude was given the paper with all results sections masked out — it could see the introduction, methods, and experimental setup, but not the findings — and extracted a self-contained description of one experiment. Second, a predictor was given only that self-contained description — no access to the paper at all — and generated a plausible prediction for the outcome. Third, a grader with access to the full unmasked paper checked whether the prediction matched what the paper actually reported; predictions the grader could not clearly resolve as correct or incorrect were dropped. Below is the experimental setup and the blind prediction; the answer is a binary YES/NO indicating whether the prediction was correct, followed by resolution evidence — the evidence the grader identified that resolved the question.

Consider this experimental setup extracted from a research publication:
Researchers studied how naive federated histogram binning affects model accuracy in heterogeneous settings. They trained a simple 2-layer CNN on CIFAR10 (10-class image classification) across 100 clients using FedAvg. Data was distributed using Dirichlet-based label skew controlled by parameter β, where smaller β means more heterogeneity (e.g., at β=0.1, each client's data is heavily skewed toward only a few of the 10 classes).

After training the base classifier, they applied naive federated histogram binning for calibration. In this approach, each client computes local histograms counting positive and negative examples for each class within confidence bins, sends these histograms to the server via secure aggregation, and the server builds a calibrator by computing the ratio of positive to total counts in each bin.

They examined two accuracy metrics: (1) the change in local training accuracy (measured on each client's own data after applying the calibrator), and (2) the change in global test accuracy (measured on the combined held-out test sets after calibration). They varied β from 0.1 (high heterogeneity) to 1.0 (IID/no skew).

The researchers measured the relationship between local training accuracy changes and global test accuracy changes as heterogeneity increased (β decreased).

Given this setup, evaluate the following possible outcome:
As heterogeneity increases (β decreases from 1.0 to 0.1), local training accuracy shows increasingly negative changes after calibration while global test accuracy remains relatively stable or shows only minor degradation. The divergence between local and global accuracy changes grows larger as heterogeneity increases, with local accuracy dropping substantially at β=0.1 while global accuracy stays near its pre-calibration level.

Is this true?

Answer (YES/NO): NO